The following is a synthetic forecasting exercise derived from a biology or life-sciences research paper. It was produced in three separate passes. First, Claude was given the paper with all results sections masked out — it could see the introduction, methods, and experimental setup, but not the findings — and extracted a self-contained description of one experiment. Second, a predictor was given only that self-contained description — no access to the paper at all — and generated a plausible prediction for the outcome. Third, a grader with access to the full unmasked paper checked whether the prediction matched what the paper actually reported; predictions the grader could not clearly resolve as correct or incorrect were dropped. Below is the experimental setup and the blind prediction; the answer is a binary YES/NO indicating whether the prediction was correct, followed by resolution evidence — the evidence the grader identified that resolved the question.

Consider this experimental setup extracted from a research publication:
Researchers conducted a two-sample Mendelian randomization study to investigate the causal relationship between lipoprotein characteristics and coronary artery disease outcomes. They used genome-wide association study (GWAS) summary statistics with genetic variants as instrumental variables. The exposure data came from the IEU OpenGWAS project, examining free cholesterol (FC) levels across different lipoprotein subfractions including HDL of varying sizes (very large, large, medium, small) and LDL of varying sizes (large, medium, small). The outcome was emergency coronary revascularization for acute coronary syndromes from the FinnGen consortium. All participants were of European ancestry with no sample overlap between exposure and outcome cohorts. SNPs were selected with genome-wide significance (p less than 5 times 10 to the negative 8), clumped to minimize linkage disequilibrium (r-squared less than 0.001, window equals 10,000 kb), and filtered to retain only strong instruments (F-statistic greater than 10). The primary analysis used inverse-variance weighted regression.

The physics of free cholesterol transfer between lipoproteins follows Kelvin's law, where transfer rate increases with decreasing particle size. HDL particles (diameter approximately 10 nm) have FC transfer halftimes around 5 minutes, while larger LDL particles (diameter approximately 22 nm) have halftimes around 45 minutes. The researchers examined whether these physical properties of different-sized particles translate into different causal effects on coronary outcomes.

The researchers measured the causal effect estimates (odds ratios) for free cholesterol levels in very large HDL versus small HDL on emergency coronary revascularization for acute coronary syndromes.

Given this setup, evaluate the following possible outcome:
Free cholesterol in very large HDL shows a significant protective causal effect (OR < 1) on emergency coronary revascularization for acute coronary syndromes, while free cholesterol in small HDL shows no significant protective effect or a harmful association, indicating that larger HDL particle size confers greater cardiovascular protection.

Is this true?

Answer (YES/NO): NO